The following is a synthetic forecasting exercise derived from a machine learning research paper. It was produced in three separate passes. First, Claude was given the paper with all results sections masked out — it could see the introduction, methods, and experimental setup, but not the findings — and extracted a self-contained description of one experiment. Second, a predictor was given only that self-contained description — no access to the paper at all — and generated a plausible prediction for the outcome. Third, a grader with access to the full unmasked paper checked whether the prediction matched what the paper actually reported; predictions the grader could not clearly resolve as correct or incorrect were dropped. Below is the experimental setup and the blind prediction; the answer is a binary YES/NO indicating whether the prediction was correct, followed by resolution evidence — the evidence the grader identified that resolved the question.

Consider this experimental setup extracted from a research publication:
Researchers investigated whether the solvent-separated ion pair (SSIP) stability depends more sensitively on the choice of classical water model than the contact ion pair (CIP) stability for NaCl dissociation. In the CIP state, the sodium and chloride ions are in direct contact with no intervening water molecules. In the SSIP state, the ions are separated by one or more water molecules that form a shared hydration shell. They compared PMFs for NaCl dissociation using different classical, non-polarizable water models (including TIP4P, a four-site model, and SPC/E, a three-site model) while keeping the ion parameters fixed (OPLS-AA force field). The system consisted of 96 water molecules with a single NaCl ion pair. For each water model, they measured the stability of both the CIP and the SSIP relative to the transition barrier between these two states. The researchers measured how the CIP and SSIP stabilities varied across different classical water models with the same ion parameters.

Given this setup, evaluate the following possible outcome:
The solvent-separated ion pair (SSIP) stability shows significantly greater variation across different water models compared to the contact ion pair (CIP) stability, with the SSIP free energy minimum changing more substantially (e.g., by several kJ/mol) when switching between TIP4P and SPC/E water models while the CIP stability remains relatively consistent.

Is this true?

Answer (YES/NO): NO